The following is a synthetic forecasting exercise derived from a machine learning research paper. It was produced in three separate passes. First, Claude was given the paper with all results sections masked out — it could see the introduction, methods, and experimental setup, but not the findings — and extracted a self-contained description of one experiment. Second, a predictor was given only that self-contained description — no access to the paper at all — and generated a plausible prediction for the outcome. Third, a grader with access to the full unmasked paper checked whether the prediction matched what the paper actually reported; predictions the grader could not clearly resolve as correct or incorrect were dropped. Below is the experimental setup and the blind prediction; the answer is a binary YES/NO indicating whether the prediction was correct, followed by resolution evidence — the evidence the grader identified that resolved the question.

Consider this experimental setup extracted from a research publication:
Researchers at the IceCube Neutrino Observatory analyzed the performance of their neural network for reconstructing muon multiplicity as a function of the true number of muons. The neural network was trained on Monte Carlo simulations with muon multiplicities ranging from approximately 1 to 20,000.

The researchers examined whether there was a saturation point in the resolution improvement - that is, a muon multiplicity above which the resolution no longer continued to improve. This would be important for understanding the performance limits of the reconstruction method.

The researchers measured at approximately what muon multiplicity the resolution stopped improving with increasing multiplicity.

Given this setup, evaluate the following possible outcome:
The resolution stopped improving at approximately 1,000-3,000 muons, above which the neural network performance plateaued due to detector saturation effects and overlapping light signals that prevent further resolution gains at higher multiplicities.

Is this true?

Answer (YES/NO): YES